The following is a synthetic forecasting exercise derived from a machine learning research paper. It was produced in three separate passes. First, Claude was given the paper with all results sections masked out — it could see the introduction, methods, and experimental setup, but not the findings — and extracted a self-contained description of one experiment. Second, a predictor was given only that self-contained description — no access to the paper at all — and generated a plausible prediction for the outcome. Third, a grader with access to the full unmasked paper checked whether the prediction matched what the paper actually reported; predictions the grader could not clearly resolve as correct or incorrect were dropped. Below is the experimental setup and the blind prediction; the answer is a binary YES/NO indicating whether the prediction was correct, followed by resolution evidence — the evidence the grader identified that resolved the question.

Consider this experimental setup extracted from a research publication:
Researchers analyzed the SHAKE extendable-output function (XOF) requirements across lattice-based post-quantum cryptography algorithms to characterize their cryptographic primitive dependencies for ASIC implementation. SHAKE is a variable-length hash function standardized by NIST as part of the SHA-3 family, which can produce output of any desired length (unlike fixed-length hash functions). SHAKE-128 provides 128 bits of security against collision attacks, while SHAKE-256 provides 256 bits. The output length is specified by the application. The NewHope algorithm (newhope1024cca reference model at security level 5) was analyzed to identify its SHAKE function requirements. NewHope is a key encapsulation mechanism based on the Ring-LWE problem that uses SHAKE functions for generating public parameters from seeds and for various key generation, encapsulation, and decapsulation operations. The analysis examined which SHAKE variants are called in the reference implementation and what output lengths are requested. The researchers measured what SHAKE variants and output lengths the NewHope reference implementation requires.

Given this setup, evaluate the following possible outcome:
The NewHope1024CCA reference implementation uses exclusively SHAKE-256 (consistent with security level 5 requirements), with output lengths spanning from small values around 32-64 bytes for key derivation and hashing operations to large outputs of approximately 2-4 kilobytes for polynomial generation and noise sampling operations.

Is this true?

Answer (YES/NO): NO